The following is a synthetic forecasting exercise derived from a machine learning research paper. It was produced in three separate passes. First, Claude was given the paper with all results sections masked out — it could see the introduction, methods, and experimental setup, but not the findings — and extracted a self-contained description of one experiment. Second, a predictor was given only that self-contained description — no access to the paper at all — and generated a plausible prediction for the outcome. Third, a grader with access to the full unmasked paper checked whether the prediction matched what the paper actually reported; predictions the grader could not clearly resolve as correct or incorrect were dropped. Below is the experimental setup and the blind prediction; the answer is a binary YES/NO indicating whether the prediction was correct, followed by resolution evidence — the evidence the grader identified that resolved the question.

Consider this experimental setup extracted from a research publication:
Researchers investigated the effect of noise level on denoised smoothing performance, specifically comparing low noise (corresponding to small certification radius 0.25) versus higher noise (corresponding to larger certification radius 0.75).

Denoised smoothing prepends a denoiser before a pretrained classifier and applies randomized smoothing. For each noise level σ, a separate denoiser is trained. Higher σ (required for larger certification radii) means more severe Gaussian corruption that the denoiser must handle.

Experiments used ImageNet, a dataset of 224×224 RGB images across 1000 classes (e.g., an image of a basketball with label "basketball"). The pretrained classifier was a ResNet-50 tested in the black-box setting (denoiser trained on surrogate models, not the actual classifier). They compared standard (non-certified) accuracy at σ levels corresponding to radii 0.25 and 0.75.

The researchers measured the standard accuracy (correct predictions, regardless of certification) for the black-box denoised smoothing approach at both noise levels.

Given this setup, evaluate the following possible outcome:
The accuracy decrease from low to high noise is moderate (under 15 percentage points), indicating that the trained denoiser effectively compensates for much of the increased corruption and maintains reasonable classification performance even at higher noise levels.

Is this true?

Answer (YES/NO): YES